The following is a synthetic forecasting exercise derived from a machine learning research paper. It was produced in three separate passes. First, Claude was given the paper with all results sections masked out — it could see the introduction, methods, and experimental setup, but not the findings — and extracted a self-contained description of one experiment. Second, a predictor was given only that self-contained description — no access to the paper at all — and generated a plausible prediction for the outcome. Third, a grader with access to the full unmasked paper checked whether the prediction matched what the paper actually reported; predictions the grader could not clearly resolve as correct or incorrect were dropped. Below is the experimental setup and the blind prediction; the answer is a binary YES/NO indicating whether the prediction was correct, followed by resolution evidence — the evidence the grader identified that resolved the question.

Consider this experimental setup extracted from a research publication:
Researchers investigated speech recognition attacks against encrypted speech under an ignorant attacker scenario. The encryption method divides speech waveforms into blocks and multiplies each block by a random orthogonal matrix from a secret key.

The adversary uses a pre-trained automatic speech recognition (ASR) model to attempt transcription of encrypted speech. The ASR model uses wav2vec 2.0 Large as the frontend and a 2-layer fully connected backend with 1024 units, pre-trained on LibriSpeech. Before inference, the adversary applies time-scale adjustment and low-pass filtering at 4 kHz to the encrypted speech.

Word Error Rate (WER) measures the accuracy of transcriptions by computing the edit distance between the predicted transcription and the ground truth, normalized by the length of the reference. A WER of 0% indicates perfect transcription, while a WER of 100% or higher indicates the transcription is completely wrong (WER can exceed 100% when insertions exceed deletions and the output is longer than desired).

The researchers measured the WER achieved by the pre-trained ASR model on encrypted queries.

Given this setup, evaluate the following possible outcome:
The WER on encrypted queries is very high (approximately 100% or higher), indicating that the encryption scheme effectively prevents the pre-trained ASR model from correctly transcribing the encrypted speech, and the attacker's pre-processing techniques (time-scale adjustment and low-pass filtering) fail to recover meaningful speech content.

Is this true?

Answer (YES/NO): NO